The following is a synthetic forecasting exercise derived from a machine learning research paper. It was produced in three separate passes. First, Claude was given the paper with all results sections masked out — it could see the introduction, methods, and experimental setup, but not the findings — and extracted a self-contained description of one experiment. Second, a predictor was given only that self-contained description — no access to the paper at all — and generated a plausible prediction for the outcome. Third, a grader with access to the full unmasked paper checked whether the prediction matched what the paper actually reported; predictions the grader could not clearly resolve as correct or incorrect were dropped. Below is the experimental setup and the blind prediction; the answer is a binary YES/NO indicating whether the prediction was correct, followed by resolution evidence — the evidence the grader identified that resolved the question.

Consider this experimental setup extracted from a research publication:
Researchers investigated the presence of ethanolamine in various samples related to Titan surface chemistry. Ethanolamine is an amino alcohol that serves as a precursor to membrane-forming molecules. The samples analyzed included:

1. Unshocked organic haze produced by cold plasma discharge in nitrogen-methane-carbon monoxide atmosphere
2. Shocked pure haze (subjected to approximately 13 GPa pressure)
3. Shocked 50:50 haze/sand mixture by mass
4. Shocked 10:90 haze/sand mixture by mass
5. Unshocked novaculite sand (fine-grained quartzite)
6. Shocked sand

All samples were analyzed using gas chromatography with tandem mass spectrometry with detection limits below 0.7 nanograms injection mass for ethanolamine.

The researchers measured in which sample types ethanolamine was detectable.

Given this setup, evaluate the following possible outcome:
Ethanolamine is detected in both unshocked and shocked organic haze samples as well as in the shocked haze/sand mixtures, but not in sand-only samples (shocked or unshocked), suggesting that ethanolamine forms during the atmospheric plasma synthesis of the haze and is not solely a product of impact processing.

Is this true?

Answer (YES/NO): NO